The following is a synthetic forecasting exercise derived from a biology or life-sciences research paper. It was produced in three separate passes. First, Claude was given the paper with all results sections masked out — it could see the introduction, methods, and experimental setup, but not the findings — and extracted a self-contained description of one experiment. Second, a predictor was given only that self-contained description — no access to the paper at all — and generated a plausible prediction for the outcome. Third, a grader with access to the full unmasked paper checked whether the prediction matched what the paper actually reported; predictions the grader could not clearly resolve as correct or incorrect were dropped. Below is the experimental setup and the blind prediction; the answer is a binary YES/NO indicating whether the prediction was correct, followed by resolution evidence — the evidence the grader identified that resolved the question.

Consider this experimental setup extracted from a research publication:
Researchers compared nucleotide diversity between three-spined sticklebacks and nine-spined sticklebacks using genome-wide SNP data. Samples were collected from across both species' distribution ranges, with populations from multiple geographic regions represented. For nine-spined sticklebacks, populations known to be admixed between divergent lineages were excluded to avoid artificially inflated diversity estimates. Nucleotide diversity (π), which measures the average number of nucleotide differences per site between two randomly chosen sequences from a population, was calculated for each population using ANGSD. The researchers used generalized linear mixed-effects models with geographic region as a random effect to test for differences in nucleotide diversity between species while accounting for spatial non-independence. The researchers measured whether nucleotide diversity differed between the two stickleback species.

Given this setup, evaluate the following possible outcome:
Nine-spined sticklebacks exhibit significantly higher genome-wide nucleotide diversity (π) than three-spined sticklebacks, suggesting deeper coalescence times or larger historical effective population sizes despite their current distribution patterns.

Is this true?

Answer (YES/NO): NO